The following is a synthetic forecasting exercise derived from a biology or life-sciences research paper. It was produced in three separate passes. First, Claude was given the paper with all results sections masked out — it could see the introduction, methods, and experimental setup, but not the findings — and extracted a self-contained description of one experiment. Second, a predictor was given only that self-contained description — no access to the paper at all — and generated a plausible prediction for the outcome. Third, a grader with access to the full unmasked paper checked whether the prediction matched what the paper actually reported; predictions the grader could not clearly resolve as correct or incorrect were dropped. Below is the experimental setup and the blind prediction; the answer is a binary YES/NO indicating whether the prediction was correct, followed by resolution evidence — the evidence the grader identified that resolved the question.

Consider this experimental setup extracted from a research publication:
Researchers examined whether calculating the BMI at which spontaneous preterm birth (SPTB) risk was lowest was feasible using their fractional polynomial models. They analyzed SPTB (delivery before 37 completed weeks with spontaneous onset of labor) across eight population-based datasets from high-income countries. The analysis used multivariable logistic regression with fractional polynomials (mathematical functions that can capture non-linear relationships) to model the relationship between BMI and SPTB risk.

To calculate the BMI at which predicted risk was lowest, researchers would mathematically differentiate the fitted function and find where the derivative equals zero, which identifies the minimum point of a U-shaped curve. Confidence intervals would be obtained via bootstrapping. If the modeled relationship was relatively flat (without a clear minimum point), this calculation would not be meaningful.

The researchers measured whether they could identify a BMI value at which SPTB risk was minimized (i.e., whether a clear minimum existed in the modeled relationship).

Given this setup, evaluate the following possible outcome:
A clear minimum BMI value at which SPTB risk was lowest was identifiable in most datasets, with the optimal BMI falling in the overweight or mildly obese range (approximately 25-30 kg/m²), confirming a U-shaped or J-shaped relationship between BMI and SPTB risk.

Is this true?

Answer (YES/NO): NO